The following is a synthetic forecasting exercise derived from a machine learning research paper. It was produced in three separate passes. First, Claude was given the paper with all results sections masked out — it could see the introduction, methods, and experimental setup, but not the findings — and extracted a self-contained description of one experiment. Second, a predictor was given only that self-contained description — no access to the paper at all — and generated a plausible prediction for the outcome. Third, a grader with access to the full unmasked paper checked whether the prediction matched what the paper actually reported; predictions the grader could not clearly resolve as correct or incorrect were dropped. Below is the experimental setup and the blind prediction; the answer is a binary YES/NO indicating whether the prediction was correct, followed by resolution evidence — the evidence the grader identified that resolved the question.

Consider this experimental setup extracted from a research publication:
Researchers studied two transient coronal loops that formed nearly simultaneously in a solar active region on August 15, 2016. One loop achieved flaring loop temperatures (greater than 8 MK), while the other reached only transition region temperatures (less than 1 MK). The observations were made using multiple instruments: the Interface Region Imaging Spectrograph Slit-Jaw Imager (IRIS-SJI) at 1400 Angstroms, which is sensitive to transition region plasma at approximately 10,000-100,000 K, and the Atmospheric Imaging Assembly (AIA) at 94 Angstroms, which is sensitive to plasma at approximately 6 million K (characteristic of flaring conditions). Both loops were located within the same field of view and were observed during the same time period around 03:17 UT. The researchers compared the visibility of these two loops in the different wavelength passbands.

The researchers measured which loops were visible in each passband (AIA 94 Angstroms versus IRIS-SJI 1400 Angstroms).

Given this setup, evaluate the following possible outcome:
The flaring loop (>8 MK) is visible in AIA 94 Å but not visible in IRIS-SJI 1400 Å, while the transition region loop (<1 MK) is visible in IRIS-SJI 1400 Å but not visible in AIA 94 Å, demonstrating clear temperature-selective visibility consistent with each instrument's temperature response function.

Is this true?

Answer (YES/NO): NO